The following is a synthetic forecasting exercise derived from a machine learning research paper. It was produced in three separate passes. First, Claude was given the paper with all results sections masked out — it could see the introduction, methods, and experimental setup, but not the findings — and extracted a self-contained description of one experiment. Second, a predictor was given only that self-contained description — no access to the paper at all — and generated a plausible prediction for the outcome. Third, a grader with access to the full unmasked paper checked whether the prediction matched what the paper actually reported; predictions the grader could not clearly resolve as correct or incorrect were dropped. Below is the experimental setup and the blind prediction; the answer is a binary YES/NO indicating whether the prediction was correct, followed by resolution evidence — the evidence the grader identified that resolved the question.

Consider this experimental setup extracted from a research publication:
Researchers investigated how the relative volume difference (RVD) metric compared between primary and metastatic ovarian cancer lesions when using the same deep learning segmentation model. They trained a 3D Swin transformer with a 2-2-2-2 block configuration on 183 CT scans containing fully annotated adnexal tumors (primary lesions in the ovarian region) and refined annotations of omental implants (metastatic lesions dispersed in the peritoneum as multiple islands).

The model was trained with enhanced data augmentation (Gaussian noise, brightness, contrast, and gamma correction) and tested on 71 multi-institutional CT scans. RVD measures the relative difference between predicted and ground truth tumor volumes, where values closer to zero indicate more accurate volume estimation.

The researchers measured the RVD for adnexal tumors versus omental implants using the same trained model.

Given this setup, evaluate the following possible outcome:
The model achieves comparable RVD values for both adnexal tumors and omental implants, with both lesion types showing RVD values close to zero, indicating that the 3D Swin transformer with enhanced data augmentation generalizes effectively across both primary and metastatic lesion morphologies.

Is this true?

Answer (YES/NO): NO